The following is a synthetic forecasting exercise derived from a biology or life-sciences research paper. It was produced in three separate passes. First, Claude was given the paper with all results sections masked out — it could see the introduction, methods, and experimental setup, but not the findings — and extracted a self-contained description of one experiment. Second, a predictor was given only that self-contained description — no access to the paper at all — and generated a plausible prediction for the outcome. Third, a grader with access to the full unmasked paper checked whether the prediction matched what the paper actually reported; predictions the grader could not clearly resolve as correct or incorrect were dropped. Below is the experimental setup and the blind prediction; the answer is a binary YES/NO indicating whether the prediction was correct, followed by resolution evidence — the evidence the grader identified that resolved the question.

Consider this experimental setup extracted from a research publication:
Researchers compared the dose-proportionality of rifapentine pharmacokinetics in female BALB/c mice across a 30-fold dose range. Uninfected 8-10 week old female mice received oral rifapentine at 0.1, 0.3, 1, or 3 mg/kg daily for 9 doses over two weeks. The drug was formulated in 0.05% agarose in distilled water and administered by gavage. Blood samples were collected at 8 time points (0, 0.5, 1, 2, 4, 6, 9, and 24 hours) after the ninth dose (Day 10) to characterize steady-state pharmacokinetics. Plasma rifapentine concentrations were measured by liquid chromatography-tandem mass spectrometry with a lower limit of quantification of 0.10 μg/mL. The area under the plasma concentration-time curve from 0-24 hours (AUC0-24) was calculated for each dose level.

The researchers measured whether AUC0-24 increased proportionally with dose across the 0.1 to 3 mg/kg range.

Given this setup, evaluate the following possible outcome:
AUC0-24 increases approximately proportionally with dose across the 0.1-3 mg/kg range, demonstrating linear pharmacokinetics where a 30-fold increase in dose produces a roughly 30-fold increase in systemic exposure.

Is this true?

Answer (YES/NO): YES